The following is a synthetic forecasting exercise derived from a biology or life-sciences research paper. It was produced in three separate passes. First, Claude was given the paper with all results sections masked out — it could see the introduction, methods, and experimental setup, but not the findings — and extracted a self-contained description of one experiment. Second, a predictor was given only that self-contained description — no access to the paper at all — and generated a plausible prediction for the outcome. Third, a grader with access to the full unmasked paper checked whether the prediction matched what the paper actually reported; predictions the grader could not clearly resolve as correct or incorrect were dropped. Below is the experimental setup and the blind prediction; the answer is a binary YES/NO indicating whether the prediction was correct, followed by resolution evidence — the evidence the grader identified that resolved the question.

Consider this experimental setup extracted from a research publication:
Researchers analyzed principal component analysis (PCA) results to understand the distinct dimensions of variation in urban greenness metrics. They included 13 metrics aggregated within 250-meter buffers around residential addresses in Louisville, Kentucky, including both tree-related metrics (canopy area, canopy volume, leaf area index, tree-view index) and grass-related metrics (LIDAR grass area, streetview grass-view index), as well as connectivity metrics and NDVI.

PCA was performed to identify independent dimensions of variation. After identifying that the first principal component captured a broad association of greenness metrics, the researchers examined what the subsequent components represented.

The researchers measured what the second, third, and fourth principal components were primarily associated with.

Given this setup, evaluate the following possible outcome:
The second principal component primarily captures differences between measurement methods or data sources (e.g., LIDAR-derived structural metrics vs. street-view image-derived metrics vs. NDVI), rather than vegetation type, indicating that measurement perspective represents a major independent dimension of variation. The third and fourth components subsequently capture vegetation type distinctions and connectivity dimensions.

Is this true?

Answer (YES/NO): NO